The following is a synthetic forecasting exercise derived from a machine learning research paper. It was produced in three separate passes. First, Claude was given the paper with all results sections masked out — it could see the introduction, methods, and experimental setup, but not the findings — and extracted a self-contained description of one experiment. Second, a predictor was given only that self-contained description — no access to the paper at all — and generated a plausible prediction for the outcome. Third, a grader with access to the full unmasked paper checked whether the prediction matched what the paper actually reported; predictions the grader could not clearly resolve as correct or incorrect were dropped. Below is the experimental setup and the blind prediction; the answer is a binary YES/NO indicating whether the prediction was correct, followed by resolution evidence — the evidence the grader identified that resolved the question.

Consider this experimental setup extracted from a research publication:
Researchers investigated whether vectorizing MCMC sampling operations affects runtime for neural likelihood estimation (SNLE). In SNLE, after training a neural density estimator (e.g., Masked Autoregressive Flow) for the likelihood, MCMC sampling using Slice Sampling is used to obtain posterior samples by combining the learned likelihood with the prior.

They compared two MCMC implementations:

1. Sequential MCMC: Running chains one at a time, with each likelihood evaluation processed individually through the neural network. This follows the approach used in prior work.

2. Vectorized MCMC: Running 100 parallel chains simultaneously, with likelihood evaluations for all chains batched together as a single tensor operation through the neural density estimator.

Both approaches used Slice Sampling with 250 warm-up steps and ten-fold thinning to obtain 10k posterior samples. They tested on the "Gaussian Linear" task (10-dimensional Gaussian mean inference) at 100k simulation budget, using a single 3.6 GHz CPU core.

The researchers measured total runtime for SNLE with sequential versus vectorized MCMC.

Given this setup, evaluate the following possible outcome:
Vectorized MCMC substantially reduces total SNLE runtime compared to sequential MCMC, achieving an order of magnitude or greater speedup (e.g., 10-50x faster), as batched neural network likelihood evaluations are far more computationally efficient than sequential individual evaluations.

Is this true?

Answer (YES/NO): YES